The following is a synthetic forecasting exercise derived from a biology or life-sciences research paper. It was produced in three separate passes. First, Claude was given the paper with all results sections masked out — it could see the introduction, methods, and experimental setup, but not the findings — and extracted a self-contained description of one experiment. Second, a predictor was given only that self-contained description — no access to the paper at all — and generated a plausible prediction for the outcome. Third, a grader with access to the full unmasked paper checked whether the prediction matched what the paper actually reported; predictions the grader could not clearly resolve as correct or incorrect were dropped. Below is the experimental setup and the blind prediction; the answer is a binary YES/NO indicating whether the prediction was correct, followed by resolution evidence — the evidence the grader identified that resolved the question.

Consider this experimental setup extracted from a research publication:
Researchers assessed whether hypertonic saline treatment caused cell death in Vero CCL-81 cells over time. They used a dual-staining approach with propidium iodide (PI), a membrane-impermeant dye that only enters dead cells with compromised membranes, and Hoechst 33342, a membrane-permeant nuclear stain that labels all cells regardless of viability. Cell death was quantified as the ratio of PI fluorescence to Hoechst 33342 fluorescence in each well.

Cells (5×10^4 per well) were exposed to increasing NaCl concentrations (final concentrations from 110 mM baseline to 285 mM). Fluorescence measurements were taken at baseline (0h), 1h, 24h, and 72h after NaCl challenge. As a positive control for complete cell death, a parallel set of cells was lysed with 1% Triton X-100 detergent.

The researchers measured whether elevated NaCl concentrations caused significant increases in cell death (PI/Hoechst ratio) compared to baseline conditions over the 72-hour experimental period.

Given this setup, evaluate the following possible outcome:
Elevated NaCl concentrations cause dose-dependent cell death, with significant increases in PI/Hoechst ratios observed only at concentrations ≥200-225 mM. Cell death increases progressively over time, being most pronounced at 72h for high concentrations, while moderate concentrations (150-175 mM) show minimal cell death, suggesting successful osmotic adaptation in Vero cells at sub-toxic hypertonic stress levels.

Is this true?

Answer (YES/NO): NO